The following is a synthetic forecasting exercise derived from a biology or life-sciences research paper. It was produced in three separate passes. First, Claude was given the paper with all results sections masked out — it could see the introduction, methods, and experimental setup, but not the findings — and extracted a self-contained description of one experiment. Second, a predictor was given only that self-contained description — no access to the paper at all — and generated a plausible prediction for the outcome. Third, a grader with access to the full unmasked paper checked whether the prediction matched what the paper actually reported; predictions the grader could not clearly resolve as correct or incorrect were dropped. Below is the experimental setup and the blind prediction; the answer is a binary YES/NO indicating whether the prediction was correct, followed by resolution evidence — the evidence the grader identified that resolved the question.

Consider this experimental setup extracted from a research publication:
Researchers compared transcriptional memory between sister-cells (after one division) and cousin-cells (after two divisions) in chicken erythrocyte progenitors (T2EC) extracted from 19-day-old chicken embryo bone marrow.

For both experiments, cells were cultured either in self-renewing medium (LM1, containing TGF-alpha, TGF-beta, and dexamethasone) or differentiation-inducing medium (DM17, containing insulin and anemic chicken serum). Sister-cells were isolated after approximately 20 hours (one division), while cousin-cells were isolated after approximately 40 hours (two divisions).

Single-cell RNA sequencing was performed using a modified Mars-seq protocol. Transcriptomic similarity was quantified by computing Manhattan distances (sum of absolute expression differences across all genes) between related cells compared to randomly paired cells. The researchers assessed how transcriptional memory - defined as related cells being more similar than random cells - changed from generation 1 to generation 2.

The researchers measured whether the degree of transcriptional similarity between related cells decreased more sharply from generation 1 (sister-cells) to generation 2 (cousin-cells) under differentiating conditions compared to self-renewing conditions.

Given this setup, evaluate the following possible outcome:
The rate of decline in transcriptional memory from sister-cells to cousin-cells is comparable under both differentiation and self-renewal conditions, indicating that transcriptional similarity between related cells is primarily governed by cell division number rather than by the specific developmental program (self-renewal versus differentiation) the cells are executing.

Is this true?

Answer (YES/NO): NO